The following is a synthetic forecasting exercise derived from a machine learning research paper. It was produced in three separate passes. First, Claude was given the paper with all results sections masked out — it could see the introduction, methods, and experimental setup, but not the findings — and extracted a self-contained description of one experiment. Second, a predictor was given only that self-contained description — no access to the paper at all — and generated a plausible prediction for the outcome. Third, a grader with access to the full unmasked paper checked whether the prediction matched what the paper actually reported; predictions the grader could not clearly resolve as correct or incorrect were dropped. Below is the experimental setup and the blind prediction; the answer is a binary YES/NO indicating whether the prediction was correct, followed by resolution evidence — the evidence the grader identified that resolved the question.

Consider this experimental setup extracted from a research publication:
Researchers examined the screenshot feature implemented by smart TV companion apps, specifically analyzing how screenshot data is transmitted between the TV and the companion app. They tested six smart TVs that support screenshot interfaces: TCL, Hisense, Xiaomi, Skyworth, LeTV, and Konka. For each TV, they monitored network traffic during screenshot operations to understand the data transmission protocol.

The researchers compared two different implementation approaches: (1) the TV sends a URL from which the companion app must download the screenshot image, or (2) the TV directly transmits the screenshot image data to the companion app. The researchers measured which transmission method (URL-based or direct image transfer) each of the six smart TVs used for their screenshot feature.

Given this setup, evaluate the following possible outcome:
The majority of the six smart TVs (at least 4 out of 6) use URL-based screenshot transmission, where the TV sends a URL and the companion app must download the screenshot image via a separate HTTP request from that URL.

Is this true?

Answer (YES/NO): YES